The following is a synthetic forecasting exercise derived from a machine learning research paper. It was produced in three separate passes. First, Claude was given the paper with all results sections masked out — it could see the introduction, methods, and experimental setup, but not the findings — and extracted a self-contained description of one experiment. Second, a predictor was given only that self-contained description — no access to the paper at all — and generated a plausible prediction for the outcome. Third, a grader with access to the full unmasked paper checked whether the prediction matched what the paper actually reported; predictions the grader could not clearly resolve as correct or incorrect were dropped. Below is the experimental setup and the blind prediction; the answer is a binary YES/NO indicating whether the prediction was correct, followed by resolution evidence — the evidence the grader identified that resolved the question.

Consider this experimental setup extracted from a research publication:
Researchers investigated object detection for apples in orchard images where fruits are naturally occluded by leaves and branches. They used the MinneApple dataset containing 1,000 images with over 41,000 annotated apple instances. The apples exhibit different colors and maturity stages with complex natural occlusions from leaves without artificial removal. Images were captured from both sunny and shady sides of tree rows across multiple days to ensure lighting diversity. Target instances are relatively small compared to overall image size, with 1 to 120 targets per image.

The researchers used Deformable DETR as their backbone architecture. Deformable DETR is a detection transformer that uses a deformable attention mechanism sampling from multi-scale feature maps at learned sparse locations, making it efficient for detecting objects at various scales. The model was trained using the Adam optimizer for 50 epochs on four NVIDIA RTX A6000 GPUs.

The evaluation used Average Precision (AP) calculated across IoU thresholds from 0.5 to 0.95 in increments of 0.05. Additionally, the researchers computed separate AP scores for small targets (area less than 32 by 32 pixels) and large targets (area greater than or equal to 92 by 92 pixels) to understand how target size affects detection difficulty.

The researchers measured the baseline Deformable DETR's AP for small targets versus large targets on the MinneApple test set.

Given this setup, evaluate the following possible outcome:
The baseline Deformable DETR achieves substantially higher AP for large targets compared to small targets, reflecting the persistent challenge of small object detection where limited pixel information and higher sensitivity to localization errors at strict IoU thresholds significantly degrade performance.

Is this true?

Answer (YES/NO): YES